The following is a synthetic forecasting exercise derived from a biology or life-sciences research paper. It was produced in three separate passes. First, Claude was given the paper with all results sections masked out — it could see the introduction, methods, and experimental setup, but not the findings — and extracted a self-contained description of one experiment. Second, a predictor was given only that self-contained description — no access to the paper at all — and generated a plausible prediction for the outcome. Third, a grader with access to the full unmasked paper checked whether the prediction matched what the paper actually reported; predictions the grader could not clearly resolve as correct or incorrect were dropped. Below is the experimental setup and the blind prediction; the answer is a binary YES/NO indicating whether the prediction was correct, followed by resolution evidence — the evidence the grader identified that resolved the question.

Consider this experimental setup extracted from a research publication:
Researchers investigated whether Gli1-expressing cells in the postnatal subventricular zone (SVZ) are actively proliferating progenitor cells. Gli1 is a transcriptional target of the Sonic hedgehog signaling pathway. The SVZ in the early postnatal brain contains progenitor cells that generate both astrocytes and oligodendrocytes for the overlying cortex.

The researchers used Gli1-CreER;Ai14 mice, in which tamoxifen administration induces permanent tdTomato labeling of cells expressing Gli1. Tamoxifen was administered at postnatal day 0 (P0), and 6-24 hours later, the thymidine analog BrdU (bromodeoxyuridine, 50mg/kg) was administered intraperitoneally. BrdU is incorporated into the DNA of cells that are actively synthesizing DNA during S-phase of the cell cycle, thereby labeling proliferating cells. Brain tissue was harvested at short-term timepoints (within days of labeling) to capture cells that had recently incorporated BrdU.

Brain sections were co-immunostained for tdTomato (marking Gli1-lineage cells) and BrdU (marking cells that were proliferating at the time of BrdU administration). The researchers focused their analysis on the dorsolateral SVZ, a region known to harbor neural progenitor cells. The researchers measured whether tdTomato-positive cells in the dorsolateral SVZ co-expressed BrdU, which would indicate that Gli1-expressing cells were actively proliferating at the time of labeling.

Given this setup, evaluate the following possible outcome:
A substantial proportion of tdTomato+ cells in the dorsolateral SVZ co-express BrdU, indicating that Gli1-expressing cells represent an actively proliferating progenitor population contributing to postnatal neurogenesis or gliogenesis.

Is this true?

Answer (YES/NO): YES